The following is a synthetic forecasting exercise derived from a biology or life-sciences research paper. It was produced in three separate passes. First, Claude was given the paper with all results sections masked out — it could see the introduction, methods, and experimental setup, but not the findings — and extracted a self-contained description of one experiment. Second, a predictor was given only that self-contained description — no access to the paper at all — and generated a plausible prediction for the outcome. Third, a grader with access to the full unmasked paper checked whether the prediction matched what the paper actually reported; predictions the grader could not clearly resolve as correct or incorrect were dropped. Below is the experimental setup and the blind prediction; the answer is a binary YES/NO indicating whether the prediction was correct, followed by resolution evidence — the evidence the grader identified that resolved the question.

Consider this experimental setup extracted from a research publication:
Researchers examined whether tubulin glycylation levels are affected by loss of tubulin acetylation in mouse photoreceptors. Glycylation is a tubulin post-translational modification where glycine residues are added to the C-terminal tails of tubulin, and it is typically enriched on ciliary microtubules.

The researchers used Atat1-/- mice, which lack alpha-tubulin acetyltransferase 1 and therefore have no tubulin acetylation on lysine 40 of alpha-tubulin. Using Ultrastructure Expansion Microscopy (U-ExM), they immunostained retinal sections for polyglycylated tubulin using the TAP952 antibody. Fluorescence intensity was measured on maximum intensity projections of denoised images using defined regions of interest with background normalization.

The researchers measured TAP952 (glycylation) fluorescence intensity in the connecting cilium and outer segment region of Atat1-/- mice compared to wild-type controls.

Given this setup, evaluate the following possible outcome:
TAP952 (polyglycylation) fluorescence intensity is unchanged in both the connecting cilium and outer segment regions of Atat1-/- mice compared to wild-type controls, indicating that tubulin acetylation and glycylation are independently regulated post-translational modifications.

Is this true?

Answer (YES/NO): NO